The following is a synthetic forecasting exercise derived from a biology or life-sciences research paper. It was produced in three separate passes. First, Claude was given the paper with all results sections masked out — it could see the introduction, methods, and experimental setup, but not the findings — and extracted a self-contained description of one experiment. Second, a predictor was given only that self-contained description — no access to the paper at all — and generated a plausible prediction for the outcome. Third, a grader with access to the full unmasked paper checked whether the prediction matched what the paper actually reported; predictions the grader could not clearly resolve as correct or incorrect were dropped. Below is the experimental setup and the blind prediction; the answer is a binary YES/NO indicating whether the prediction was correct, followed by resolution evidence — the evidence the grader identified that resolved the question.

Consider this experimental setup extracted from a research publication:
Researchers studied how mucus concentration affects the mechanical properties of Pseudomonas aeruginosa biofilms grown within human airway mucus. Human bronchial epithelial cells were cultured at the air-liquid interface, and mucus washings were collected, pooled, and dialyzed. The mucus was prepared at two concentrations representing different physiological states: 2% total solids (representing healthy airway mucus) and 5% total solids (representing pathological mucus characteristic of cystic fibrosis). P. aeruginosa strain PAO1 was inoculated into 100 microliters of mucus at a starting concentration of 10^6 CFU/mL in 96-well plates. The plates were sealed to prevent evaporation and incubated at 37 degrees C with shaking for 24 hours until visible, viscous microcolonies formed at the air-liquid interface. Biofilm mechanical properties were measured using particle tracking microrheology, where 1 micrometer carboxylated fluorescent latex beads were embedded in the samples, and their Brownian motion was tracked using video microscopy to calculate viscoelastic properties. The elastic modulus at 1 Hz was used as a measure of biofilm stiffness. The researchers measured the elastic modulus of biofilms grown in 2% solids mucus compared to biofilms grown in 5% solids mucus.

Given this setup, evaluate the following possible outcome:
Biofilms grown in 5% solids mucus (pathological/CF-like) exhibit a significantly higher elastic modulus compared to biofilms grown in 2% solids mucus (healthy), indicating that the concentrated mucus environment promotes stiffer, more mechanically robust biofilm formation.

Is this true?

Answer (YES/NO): YES